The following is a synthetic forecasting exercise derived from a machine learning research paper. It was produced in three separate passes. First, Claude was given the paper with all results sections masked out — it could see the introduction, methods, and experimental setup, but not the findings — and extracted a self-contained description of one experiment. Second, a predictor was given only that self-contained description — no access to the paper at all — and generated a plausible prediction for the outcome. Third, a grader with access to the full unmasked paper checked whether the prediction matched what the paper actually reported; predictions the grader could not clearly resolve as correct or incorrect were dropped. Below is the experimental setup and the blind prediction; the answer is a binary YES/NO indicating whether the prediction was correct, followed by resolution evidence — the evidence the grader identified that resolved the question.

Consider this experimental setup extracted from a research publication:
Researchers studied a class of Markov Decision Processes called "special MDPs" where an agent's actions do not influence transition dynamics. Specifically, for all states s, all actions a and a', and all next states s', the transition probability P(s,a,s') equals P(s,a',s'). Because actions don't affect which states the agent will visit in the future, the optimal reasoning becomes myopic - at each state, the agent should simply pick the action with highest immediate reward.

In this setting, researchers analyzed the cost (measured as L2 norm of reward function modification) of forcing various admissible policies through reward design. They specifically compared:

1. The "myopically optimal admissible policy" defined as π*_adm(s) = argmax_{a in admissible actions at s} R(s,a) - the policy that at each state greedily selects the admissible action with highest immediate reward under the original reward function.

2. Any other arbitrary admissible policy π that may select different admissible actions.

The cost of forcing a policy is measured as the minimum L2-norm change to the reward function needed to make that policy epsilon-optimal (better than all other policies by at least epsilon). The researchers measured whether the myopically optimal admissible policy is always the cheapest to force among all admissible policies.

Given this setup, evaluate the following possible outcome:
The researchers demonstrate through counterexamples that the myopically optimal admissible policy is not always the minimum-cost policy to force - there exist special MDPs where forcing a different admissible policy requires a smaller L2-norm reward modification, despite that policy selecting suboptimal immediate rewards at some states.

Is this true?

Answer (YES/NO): NO